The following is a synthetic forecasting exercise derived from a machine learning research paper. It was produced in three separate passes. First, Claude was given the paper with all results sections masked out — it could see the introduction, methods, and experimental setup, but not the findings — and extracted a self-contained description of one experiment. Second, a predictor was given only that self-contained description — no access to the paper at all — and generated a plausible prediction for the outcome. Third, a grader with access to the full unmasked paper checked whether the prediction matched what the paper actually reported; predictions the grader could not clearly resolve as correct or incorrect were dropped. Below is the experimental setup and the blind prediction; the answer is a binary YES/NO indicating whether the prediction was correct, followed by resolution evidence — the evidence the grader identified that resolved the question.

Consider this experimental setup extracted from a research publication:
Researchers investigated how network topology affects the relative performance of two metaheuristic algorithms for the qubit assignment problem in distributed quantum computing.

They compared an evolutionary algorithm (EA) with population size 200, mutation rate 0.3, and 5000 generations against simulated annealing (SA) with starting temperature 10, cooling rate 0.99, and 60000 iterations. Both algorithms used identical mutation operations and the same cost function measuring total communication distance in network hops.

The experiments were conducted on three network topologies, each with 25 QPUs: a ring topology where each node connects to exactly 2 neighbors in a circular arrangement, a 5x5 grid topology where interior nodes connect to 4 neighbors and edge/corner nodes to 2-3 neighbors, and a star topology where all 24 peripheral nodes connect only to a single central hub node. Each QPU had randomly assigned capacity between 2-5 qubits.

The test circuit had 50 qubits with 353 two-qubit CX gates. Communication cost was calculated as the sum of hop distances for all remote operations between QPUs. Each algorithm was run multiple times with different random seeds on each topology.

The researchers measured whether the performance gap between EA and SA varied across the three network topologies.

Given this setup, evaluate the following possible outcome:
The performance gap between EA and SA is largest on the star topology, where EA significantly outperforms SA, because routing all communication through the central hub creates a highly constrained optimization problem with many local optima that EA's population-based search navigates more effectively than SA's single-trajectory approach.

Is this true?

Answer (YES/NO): NO